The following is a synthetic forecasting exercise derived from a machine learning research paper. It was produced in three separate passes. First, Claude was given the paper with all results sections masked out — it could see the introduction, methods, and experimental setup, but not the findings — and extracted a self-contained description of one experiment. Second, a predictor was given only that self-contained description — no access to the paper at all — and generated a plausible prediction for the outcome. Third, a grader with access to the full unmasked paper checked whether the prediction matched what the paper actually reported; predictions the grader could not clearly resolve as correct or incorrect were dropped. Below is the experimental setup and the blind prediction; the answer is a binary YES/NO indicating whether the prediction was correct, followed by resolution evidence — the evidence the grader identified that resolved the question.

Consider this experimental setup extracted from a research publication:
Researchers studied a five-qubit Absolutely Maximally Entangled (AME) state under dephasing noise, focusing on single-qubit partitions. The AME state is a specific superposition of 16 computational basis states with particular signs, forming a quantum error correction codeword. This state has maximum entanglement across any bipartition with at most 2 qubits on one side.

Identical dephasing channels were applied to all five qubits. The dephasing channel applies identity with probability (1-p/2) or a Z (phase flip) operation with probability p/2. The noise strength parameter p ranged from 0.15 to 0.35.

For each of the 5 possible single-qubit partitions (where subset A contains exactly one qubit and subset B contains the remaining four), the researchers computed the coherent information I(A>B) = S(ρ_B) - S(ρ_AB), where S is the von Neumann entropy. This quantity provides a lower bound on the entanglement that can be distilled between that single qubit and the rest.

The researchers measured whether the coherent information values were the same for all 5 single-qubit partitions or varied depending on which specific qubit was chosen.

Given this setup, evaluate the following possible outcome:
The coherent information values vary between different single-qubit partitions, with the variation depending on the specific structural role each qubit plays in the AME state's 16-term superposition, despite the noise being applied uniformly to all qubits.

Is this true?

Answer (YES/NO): NO